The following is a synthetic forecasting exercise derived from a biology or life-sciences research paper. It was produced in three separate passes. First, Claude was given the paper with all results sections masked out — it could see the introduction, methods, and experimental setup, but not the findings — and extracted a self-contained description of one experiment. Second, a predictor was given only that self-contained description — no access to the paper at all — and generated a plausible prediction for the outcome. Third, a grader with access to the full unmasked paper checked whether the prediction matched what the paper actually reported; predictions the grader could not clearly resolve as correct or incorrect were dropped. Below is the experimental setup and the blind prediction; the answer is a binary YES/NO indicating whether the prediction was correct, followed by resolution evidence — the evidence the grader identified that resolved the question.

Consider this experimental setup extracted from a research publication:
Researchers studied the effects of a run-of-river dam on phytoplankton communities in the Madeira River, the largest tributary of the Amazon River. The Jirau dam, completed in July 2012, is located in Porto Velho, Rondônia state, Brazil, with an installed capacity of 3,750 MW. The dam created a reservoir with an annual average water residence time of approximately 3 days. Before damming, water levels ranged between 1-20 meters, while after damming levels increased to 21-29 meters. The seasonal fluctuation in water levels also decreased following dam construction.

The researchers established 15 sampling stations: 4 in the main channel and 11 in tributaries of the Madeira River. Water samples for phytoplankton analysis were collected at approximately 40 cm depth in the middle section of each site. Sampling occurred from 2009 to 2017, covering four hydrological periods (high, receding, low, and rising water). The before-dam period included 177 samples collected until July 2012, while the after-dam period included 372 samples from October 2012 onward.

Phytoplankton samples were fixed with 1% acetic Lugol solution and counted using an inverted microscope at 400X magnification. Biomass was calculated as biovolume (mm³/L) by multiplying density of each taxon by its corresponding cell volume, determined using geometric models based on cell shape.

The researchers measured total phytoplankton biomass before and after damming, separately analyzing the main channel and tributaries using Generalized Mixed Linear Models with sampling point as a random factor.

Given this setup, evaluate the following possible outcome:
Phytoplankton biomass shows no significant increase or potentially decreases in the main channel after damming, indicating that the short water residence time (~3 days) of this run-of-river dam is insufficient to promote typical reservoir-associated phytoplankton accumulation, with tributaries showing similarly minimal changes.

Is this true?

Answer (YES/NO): NO